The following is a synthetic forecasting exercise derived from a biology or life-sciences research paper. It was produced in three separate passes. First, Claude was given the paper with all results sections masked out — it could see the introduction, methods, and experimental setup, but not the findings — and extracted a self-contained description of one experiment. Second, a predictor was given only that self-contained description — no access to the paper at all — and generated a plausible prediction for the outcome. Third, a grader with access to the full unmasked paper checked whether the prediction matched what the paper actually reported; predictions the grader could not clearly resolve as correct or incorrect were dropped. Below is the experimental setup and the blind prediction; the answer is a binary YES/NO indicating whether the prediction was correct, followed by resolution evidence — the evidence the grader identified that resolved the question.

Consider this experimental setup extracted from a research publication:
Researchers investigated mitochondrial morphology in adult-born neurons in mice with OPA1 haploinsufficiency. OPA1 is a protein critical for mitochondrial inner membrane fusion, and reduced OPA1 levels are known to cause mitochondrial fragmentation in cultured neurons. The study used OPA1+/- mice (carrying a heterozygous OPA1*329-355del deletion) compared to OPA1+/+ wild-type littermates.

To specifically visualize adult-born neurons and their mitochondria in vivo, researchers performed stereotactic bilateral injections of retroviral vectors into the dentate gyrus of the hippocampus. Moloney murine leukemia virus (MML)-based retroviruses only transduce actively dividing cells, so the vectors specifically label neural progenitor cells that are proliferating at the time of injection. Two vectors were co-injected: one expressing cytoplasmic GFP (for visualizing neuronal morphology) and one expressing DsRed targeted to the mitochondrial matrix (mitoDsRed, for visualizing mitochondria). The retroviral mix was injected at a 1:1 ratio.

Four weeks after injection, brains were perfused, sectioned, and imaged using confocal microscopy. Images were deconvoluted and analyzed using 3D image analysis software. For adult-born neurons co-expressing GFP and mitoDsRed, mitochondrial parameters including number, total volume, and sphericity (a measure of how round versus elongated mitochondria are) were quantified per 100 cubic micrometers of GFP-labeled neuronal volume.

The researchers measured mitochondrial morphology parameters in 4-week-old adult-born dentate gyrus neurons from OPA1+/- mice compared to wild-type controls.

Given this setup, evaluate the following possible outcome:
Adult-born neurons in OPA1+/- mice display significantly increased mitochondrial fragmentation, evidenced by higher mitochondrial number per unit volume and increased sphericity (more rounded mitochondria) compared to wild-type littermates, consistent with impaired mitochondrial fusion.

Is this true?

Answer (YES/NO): NO